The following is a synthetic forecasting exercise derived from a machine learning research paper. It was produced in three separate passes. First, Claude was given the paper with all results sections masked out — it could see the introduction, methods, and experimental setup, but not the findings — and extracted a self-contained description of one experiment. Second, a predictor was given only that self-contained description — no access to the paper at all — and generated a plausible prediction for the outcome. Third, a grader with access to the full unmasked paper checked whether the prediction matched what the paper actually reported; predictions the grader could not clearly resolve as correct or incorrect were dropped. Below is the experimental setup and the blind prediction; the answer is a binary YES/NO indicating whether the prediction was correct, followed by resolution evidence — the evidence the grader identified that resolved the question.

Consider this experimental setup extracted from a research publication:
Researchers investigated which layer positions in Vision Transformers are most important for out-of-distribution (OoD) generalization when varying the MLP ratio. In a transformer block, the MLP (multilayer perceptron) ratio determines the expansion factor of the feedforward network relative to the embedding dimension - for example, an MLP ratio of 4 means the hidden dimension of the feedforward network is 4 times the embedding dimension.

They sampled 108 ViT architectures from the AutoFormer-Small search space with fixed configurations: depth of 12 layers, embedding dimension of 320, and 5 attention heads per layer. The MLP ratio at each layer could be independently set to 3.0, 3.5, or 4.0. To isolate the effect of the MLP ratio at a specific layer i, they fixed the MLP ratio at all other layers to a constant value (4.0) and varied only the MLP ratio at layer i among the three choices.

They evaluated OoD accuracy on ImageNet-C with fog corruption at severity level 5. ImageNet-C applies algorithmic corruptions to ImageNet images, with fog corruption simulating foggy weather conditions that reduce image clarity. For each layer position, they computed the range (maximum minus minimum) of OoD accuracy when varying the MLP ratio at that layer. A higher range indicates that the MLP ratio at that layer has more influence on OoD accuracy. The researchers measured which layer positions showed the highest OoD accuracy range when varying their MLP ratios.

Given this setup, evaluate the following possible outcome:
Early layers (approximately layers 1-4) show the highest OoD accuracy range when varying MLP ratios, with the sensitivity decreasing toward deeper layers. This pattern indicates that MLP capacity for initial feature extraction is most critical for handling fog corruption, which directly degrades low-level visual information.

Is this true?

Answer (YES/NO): NO